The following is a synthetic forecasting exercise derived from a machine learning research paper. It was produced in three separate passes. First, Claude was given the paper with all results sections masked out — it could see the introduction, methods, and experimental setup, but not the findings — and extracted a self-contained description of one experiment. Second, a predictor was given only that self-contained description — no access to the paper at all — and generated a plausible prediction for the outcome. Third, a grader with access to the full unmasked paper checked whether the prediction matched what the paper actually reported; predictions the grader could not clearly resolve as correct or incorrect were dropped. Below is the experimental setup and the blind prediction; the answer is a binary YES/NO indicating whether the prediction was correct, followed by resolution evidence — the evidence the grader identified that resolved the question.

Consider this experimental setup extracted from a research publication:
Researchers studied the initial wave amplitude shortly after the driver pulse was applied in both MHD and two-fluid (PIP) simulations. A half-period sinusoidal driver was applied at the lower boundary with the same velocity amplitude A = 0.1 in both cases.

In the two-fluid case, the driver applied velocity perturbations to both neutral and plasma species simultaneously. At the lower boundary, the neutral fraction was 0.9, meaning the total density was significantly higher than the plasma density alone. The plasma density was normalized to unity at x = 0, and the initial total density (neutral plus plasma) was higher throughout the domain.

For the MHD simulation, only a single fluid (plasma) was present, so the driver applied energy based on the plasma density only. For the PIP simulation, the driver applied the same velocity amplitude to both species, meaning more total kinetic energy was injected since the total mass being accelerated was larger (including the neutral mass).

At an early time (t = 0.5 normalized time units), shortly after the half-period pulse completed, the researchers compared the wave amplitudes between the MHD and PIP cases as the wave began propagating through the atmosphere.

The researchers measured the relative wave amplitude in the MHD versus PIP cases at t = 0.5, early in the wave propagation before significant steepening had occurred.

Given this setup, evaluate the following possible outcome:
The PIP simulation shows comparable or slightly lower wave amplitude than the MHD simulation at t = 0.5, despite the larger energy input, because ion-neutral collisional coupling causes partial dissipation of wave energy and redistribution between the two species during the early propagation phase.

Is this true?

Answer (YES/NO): YES